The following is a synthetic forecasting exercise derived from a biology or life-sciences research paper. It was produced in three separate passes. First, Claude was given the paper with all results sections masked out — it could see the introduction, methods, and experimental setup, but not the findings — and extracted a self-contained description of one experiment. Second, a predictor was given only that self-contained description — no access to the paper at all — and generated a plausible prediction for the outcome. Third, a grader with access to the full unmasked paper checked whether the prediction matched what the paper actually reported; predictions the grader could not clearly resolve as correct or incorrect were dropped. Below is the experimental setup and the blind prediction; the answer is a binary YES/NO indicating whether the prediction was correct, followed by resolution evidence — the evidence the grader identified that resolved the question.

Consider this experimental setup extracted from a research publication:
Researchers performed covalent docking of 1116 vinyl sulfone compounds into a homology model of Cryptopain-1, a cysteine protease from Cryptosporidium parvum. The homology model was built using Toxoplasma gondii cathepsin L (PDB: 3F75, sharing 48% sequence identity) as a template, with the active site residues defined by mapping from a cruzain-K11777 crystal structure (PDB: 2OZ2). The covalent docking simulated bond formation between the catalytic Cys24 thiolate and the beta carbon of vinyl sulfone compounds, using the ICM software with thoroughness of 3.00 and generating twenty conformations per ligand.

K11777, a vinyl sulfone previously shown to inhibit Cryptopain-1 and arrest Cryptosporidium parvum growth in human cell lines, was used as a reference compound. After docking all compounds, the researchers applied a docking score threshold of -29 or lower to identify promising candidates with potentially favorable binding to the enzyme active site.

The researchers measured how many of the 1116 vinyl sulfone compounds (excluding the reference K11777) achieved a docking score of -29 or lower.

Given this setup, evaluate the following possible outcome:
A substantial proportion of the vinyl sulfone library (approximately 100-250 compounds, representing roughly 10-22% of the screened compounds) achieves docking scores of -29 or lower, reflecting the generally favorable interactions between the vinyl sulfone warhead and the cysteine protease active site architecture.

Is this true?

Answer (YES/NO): NO